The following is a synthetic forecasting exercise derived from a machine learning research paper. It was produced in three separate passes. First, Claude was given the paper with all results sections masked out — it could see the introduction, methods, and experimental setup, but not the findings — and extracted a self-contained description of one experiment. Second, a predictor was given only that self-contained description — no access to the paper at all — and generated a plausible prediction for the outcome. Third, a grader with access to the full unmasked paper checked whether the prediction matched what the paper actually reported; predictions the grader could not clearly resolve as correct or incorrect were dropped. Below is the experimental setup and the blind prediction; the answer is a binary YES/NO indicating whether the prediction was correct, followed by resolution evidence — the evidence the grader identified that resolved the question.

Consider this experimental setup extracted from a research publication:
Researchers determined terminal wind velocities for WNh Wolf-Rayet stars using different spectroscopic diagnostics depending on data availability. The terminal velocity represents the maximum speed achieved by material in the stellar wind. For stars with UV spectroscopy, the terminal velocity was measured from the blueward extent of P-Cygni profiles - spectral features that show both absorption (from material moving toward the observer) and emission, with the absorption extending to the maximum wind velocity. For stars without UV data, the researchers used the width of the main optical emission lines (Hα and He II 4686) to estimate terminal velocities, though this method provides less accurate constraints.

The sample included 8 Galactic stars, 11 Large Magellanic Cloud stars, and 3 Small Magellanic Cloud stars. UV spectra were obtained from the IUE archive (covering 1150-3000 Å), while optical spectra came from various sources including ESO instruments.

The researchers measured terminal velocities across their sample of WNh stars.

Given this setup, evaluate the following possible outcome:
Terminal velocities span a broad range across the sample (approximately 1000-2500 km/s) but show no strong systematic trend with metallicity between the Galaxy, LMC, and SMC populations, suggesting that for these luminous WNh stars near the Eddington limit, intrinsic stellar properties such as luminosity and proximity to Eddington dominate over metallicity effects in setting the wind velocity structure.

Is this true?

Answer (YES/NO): NO